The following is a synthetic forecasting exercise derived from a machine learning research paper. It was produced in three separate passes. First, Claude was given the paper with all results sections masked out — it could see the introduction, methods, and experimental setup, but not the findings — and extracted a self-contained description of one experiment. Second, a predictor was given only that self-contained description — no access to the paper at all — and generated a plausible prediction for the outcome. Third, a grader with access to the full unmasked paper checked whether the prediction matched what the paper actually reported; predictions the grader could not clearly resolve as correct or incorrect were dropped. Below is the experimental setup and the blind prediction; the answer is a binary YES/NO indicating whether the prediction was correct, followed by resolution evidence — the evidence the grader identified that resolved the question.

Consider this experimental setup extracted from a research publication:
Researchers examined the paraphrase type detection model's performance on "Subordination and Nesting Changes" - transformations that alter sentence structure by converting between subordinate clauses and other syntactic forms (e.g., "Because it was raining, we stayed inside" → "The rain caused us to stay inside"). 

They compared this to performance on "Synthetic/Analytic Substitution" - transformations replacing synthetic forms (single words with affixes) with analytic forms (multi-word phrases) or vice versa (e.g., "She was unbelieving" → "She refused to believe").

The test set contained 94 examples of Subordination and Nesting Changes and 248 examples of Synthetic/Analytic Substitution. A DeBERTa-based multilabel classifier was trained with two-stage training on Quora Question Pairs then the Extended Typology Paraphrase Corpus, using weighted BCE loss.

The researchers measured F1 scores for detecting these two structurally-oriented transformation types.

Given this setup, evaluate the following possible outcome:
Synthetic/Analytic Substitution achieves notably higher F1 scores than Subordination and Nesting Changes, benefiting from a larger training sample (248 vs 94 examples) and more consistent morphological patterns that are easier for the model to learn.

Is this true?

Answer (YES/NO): NO